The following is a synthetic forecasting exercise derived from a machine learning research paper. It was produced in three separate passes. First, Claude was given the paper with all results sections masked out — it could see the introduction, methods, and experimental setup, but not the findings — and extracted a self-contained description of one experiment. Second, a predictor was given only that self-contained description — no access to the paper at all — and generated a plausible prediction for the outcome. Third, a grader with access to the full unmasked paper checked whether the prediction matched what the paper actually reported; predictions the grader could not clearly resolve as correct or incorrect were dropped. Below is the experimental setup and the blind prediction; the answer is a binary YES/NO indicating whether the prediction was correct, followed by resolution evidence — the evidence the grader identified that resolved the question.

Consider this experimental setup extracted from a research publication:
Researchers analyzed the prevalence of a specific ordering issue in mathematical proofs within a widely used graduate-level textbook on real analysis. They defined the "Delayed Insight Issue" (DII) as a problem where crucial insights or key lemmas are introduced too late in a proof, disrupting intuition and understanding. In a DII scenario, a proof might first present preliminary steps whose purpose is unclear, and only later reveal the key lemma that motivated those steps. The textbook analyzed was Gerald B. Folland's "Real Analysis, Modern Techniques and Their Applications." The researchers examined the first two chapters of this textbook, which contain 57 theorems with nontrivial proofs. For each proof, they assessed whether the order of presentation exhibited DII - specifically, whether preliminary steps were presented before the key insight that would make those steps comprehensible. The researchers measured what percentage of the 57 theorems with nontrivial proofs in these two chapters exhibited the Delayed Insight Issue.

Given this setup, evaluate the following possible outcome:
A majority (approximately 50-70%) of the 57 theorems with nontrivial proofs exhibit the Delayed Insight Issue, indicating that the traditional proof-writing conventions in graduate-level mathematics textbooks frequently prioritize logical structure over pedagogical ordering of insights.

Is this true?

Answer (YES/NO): NO